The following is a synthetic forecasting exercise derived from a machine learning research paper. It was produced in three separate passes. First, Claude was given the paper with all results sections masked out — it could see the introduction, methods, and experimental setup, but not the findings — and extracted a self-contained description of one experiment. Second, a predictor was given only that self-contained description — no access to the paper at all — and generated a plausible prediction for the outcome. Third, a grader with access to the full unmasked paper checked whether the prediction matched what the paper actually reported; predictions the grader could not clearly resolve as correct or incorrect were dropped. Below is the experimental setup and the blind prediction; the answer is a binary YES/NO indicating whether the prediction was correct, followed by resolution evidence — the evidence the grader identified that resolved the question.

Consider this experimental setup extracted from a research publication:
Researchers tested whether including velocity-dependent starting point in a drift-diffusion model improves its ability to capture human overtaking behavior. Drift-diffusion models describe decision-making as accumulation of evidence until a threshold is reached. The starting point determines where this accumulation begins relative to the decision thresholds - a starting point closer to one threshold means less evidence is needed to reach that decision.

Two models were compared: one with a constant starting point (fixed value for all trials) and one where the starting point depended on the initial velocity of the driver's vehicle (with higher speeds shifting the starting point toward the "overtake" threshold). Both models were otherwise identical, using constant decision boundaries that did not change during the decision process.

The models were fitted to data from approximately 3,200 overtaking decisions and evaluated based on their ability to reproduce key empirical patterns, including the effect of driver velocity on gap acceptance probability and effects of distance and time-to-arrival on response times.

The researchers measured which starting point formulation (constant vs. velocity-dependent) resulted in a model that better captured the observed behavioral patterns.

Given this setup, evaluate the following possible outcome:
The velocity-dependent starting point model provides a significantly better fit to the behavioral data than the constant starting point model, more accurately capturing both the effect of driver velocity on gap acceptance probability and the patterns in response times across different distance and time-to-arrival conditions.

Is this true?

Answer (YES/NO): NO